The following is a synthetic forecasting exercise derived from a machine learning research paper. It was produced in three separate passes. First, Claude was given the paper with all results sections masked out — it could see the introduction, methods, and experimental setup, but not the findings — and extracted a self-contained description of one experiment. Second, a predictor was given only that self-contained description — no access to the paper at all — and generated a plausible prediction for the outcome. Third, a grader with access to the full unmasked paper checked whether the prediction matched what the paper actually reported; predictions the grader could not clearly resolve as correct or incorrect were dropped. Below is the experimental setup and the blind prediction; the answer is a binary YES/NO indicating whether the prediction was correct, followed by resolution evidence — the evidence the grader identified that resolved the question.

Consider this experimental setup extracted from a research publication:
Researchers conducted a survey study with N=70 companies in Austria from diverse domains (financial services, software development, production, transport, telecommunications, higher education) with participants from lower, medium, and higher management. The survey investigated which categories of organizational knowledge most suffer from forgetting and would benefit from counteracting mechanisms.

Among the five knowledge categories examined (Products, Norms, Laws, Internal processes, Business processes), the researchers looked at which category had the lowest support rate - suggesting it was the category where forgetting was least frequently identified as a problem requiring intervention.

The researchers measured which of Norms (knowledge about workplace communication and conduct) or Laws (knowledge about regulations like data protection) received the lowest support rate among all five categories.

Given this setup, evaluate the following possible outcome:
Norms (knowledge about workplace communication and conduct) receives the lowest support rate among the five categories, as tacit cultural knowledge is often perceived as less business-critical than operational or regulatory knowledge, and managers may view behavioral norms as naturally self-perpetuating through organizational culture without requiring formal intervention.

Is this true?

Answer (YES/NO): YES